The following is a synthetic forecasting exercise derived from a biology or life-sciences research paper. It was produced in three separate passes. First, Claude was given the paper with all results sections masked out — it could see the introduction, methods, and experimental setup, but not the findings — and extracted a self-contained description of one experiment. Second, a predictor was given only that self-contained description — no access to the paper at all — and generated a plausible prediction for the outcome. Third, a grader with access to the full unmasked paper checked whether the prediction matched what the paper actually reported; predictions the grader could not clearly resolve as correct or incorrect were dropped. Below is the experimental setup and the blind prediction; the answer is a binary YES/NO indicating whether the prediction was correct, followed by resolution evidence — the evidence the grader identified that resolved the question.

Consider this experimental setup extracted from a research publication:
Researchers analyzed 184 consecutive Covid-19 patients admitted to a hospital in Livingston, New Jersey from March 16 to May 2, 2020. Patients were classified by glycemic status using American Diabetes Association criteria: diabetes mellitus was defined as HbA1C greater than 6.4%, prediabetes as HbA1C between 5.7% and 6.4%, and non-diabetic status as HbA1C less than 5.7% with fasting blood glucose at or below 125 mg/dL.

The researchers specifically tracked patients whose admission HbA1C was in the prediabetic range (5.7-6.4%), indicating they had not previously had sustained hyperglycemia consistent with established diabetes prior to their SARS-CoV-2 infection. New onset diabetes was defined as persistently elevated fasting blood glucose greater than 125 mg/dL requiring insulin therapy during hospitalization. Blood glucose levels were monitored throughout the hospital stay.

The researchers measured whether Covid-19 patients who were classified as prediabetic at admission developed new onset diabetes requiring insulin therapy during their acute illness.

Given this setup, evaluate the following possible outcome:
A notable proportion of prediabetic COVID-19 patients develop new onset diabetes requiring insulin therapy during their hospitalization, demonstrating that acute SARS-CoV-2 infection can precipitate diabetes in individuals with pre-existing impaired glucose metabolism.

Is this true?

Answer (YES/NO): YES